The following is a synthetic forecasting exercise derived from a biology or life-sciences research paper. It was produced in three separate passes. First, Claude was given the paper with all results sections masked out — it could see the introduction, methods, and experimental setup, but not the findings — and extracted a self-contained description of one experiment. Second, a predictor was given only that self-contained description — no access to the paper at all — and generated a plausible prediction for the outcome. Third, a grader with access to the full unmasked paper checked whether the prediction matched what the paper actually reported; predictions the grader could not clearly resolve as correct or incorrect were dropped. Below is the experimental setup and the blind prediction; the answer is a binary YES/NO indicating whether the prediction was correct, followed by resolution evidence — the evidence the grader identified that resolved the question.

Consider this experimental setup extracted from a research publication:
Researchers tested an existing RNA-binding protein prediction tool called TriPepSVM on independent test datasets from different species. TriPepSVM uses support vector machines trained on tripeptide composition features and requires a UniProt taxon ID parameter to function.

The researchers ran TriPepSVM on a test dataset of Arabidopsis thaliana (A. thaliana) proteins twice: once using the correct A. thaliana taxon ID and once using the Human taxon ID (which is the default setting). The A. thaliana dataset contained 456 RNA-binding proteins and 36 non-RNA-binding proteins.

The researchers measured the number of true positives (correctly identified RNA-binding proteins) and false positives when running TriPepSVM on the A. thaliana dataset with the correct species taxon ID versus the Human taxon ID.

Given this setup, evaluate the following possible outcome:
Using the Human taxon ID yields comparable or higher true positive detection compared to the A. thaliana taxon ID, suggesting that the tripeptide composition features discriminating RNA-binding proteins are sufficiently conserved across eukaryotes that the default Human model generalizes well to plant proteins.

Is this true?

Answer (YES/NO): NO